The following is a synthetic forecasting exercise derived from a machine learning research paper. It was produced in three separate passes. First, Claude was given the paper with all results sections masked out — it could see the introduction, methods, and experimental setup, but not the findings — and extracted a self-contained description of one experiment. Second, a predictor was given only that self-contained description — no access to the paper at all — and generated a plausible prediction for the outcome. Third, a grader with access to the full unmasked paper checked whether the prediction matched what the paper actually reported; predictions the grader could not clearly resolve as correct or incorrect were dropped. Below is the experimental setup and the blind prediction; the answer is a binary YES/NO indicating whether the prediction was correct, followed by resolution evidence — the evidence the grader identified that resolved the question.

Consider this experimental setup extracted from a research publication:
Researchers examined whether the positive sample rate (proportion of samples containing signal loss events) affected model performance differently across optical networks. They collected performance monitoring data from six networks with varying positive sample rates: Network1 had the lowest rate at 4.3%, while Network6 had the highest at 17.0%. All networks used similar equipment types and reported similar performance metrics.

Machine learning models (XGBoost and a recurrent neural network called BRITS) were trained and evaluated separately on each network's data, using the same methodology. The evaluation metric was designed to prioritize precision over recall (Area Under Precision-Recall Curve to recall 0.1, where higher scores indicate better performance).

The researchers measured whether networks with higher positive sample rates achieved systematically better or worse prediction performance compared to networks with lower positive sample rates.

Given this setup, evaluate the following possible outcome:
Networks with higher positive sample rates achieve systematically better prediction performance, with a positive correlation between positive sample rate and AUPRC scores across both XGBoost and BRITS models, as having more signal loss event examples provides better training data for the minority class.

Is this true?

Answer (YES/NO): NO